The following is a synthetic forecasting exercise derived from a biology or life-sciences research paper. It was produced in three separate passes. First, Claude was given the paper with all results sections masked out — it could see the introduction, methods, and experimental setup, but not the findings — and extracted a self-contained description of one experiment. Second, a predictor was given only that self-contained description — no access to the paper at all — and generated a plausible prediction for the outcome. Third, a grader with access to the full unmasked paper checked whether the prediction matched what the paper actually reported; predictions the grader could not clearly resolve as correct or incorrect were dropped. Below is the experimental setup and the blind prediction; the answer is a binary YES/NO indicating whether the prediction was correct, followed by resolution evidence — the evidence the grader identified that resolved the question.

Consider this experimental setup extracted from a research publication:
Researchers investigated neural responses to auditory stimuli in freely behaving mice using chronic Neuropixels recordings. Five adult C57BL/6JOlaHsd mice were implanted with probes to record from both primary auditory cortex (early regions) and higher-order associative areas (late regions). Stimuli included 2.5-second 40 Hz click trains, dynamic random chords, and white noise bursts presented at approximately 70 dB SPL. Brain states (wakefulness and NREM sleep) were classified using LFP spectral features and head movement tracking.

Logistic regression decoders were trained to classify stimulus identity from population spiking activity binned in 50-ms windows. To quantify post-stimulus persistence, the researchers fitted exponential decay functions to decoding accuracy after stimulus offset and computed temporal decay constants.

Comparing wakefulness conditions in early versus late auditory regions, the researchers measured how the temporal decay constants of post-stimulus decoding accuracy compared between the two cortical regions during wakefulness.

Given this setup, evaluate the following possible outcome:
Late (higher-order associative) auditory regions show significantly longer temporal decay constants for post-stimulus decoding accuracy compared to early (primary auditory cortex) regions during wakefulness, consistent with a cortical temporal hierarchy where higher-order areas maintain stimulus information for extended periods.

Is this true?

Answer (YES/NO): NO